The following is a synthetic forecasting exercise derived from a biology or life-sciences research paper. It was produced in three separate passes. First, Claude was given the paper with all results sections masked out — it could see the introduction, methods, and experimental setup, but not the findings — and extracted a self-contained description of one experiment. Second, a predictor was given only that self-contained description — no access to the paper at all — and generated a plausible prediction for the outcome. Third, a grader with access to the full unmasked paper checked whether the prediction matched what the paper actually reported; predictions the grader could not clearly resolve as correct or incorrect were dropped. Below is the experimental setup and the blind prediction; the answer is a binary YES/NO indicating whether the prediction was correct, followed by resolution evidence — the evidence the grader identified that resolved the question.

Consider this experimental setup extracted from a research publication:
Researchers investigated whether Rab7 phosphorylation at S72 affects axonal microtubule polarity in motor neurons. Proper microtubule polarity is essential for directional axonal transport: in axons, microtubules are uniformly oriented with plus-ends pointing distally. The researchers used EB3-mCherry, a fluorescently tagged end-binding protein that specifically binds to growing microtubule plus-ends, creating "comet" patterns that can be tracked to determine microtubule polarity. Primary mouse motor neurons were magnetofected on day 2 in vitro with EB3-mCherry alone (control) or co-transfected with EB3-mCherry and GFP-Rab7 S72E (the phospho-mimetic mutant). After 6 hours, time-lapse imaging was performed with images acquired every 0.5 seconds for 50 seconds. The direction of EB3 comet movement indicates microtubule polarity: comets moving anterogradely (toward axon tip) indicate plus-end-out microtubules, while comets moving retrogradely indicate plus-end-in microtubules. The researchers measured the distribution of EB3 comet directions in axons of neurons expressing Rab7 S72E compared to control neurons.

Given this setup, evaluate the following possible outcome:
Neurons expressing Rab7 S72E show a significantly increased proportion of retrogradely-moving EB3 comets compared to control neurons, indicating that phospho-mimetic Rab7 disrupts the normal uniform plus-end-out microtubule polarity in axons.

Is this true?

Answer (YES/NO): NO